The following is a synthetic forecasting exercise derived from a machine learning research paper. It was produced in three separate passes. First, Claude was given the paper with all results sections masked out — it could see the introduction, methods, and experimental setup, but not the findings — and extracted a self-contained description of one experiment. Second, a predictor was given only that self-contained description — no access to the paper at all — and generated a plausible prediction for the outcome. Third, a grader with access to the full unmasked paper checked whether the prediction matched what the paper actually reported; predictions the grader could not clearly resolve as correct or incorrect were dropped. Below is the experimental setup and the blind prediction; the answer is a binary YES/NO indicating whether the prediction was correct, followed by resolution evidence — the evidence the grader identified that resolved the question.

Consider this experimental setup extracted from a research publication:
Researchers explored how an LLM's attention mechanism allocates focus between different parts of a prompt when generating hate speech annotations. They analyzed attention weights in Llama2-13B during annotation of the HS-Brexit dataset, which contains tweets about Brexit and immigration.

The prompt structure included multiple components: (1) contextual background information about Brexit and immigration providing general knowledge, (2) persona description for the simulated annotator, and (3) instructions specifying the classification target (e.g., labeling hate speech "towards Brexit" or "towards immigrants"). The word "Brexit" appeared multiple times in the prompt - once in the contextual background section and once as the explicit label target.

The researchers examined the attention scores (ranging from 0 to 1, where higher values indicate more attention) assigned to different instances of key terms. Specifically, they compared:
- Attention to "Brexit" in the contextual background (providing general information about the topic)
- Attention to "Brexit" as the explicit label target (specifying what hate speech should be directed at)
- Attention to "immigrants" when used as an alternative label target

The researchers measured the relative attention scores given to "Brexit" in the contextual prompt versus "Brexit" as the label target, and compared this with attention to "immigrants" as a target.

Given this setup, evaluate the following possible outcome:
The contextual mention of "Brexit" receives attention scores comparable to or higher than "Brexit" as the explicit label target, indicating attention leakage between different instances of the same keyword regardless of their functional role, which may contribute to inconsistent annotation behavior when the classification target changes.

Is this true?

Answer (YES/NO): YES